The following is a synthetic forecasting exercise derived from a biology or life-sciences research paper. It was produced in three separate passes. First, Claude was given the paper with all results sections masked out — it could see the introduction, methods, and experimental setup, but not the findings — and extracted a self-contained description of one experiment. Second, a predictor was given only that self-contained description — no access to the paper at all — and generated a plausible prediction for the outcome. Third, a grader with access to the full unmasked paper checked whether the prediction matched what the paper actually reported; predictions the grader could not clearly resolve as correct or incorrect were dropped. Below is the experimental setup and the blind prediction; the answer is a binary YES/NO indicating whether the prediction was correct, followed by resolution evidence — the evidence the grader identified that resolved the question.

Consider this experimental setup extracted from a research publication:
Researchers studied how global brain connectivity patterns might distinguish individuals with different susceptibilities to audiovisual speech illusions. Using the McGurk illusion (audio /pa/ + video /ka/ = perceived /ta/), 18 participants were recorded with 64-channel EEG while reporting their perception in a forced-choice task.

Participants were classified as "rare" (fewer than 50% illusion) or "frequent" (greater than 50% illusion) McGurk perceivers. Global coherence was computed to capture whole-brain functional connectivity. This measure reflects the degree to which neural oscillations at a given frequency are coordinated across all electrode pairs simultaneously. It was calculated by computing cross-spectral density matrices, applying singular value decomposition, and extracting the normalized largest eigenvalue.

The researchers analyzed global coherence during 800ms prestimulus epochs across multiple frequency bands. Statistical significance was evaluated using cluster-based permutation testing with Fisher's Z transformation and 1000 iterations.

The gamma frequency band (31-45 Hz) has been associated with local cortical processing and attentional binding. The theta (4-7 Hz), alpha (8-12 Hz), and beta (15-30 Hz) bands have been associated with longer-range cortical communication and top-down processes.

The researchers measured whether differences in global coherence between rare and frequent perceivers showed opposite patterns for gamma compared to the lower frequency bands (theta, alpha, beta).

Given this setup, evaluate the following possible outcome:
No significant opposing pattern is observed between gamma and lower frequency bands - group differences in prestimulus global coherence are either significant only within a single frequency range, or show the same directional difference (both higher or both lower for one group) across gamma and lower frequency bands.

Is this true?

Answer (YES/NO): NO